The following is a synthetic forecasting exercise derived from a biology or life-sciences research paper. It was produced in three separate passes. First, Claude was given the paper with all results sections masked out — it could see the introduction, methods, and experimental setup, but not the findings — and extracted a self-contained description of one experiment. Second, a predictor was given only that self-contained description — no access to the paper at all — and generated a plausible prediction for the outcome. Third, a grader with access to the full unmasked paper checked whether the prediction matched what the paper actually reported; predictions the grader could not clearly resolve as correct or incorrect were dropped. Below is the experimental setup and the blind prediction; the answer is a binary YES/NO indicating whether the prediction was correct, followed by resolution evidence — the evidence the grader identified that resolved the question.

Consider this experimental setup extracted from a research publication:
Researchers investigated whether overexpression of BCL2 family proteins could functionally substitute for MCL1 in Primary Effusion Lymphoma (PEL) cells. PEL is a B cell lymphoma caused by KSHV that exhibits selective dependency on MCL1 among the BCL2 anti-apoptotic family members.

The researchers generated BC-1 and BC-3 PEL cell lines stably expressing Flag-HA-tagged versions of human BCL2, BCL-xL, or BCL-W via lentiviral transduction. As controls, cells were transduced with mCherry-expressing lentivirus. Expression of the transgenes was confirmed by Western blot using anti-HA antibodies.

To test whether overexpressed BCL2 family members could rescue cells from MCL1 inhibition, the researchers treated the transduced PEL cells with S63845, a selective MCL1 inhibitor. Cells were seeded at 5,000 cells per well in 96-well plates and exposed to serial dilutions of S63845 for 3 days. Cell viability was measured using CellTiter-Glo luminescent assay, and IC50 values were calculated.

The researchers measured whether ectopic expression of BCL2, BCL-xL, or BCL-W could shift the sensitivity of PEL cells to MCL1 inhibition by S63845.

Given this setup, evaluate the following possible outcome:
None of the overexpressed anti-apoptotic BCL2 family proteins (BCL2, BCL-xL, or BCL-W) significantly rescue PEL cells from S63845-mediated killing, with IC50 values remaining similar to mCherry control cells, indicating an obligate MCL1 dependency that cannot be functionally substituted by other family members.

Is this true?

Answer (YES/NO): NO